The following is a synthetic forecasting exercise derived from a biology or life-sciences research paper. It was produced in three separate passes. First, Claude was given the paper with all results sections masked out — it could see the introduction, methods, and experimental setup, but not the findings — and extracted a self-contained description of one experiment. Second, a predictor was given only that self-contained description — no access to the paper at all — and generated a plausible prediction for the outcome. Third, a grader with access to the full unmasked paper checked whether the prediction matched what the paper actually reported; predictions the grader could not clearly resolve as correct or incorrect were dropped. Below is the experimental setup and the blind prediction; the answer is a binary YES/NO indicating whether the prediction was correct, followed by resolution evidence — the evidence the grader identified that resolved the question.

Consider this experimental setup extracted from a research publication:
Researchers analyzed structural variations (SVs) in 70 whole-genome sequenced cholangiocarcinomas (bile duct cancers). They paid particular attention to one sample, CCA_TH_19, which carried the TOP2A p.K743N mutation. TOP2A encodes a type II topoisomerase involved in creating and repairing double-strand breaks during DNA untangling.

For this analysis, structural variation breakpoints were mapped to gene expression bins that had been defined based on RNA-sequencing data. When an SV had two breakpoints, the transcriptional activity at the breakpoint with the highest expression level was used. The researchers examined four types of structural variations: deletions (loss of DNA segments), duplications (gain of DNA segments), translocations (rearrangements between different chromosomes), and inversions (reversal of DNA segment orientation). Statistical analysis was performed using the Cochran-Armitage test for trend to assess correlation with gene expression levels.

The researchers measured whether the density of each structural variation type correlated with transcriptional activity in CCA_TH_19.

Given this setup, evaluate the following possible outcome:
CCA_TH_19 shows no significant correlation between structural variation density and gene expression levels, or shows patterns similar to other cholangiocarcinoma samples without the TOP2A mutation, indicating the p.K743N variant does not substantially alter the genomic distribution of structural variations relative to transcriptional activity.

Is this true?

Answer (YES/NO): NO